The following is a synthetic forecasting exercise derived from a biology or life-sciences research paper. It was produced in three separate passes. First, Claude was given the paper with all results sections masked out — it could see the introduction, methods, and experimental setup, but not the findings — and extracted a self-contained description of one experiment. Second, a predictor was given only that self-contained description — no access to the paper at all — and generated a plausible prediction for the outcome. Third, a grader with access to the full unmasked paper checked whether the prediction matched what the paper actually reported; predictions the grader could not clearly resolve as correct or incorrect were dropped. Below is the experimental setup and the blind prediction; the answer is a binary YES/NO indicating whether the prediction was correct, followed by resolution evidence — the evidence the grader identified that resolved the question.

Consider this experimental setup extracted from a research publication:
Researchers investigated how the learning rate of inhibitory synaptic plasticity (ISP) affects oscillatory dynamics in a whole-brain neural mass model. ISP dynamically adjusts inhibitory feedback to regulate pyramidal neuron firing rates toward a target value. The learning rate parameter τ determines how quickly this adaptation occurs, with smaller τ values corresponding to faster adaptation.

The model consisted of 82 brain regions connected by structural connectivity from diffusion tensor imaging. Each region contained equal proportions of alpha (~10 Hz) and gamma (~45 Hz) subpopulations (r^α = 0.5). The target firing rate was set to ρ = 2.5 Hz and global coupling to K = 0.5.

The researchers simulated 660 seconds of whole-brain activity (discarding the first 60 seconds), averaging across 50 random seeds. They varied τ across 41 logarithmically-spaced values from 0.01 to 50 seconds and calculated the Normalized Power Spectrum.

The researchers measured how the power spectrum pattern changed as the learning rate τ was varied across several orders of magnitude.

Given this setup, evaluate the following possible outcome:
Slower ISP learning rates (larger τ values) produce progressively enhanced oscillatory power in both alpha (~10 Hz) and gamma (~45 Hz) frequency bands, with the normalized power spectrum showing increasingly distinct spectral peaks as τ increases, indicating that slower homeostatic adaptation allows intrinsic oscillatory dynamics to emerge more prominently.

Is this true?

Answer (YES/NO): NO